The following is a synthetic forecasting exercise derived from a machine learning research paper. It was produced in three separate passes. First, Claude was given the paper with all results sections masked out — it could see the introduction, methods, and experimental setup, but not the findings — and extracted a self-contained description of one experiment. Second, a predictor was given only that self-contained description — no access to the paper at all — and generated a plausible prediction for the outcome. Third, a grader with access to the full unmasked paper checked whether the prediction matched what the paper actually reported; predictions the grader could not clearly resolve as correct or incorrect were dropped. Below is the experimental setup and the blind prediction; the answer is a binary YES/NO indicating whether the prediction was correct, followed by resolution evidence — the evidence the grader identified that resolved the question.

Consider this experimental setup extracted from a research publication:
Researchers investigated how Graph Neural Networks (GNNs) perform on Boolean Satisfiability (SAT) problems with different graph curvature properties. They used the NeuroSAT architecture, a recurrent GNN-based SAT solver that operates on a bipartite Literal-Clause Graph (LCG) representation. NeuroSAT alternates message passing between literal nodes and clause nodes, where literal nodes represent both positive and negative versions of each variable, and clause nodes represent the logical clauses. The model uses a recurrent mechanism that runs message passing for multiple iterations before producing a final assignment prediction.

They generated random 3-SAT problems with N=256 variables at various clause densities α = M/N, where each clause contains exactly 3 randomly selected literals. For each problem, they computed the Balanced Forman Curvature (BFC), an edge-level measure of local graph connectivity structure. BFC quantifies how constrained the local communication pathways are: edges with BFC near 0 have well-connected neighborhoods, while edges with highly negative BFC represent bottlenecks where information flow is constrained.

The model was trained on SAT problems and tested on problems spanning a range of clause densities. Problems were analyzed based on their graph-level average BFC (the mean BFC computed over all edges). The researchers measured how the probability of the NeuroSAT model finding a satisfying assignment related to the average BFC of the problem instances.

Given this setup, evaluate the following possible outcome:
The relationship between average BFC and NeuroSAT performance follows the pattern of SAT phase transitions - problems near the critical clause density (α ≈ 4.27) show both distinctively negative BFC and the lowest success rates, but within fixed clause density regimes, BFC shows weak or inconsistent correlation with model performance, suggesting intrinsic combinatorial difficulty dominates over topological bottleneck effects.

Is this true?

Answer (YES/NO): NO